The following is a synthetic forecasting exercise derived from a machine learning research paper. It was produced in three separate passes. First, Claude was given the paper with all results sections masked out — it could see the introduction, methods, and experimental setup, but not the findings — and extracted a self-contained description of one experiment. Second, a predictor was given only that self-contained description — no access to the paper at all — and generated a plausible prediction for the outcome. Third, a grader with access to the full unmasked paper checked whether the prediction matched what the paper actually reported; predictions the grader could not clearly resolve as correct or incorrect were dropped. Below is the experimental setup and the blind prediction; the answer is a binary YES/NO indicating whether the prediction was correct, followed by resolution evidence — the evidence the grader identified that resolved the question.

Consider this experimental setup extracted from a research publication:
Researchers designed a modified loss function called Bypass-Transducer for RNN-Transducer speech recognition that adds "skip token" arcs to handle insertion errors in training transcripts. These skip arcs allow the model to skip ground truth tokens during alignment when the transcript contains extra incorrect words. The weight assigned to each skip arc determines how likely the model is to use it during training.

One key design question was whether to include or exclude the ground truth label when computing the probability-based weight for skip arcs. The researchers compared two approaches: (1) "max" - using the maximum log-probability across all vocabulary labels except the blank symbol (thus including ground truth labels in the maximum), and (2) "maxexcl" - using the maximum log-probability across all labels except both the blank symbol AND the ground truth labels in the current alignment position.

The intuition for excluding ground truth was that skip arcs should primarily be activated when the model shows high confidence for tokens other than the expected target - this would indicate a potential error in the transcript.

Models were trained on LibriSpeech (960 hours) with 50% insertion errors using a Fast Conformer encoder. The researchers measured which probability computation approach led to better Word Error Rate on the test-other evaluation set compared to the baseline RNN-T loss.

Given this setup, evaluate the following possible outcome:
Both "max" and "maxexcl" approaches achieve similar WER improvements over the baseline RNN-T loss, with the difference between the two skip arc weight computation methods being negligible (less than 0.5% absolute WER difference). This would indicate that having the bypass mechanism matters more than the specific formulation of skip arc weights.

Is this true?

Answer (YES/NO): NO